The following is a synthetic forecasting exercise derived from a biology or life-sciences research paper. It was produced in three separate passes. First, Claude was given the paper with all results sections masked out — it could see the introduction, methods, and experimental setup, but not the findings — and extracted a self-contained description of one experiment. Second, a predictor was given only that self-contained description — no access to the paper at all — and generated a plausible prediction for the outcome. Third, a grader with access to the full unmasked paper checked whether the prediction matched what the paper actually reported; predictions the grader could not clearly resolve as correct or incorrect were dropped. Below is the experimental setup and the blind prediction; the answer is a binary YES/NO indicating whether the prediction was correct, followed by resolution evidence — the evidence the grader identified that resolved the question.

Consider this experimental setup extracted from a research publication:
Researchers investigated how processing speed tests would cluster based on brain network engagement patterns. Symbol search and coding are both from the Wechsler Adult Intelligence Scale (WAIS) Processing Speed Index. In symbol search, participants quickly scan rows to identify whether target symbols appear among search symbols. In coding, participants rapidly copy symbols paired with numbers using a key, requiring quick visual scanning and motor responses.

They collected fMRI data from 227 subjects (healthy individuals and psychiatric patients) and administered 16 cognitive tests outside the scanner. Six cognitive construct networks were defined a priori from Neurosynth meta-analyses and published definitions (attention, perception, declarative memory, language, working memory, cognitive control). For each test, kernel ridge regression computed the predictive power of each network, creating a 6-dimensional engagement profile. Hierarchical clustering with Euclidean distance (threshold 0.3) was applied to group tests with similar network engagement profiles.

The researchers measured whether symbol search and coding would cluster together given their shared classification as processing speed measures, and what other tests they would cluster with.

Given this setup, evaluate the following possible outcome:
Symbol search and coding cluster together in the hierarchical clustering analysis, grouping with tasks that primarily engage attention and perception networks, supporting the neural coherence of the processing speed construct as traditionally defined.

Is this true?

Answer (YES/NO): NO